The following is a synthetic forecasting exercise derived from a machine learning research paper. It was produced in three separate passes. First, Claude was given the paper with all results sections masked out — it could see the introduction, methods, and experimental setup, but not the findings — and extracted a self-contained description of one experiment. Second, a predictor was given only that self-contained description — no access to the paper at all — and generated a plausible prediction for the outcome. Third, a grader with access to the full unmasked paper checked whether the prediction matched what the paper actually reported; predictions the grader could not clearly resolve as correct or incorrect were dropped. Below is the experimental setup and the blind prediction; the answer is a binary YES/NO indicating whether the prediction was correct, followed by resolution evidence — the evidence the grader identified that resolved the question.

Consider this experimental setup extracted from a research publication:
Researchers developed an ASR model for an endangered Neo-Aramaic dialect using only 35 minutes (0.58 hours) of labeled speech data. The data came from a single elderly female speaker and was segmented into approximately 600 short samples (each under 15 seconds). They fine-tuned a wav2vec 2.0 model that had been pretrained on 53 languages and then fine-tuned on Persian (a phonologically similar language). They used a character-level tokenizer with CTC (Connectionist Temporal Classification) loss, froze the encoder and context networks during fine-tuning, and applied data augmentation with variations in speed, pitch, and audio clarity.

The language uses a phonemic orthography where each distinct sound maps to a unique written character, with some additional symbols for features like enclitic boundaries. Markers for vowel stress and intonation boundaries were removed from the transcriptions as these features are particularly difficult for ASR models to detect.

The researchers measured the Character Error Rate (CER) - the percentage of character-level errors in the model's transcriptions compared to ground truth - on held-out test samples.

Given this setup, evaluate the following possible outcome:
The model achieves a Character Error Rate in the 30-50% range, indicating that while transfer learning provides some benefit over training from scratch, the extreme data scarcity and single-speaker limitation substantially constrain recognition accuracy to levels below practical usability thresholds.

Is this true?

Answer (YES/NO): NO